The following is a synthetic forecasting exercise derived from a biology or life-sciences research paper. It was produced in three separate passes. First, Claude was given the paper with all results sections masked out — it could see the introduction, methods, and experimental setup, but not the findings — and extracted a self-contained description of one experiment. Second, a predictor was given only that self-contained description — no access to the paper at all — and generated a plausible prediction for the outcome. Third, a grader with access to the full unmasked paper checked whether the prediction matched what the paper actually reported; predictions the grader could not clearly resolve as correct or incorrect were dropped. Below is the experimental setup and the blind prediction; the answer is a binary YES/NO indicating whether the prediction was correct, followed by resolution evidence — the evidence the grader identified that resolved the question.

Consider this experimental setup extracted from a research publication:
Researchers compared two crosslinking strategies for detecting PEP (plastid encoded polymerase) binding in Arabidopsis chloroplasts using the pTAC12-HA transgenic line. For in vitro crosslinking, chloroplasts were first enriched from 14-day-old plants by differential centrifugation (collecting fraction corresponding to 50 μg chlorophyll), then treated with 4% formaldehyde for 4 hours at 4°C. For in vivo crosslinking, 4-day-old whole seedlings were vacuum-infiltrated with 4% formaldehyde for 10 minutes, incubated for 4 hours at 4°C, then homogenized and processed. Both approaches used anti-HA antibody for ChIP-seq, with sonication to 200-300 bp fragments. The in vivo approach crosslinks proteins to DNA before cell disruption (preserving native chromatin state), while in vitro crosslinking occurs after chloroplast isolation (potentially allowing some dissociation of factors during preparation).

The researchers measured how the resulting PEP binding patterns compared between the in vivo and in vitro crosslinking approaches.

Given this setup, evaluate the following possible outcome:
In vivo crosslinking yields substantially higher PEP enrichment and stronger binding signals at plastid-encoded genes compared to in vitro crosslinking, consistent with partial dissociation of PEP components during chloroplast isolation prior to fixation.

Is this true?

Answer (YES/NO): NO